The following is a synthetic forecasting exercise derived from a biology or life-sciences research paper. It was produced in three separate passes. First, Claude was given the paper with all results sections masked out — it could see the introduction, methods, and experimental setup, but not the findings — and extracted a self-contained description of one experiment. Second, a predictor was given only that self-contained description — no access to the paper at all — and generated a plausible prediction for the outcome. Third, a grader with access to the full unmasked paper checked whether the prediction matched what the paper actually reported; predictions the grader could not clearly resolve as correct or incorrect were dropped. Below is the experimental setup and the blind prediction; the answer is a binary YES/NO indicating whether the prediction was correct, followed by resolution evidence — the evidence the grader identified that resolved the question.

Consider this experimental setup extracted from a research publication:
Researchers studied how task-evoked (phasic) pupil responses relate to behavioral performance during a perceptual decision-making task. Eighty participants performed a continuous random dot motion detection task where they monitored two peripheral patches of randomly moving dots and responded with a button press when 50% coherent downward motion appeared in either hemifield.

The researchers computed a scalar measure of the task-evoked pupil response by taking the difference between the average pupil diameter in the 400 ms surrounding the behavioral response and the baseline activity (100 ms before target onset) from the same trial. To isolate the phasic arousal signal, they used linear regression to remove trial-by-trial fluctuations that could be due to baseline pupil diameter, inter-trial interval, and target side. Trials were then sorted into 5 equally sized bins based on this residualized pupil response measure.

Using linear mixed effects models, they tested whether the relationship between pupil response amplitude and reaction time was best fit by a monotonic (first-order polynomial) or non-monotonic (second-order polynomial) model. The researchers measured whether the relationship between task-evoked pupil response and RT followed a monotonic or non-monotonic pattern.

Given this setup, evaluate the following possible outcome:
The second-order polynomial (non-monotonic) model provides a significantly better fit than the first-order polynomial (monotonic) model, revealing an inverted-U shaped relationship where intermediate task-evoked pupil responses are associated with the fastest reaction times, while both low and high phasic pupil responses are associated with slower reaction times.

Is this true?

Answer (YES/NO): NO